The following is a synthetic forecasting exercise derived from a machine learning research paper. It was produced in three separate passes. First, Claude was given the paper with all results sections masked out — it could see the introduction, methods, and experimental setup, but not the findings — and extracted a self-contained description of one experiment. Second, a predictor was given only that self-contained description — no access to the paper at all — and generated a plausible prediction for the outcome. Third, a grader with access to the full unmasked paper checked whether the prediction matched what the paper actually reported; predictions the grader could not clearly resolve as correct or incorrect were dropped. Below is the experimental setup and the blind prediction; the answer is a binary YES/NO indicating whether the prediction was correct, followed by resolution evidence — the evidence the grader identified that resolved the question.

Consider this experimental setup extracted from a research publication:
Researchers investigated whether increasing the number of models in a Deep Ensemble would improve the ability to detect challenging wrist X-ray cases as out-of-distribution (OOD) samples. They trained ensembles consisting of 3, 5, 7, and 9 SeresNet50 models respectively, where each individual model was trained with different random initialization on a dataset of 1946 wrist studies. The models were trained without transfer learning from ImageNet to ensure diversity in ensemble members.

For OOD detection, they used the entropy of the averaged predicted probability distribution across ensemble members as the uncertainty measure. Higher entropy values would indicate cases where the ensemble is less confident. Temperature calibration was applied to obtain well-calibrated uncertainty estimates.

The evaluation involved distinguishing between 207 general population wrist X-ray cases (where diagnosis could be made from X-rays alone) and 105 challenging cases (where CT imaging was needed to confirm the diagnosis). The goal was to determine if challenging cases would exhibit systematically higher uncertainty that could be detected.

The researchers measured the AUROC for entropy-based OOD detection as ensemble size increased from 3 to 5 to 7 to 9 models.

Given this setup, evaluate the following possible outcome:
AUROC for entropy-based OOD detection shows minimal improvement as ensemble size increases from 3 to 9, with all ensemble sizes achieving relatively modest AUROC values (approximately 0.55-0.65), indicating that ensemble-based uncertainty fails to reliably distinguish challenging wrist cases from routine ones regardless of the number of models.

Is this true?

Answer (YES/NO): NO